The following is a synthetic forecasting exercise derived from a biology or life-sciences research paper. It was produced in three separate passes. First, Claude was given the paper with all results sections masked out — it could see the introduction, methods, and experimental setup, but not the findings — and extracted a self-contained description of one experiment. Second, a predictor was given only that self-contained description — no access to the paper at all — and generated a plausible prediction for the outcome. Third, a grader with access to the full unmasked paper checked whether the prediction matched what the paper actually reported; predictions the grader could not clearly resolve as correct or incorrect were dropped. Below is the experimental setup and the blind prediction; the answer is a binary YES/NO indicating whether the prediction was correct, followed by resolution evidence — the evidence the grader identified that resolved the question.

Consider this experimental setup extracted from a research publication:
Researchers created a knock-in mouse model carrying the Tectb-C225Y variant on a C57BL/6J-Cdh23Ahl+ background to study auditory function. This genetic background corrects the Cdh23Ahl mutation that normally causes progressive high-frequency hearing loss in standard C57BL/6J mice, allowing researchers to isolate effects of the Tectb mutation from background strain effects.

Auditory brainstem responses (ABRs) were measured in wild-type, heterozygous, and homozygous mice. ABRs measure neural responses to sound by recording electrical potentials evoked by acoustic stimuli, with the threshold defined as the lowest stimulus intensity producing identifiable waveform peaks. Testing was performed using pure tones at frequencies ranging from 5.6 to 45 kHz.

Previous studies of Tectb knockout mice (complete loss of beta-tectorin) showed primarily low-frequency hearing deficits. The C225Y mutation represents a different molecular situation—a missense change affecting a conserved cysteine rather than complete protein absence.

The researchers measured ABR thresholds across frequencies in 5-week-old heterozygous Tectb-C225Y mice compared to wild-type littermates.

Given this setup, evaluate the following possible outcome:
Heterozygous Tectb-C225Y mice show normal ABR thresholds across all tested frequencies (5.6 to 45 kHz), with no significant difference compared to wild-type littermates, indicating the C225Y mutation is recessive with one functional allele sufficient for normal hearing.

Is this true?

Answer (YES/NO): YES